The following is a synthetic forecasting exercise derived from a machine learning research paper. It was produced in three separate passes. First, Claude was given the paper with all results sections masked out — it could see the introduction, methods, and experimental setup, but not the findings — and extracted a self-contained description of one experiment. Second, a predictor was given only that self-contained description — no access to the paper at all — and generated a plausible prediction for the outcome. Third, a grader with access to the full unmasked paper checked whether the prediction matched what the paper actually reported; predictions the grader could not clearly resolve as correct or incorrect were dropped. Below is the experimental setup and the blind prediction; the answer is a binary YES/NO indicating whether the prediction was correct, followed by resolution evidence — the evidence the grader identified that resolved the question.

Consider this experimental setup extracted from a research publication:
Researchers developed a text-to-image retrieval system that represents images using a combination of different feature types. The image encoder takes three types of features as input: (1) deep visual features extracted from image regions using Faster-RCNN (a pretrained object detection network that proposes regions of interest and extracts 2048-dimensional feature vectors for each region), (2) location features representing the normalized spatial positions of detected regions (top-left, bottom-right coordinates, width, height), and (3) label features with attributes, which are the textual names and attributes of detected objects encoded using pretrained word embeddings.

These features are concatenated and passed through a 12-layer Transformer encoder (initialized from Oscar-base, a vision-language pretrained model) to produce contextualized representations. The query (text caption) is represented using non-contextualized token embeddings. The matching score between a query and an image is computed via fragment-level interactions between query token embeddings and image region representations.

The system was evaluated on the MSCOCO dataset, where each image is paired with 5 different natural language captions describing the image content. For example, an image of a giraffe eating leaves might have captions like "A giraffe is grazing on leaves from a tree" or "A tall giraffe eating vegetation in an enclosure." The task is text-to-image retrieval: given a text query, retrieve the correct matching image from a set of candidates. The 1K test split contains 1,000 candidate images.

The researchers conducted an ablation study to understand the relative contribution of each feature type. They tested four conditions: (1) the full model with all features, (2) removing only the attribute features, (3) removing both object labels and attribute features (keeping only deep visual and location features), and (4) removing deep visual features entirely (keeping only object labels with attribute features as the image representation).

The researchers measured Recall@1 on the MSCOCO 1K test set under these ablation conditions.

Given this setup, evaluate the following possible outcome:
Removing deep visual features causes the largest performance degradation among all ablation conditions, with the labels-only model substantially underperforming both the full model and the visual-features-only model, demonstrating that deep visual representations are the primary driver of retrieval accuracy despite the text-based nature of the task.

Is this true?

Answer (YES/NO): YES